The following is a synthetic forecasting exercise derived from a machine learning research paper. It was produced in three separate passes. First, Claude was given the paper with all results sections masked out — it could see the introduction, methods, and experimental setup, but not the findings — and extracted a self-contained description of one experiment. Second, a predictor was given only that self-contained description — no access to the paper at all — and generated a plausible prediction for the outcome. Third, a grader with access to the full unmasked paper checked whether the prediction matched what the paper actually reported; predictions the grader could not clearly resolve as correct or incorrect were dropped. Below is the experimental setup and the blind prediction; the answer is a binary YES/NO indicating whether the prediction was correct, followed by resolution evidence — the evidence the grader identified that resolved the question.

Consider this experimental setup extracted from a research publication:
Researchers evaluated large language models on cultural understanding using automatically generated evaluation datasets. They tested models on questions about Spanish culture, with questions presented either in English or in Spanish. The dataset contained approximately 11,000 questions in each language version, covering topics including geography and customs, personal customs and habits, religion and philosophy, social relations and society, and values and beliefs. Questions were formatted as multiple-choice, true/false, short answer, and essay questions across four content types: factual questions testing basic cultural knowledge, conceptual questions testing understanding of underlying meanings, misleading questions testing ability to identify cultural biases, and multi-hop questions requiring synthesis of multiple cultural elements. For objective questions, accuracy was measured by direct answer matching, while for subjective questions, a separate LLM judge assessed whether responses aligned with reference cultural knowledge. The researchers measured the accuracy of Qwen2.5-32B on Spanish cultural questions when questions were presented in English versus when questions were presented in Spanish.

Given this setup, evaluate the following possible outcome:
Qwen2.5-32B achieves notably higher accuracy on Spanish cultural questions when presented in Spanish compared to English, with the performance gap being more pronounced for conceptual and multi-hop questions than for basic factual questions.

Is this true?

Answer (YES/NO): NO